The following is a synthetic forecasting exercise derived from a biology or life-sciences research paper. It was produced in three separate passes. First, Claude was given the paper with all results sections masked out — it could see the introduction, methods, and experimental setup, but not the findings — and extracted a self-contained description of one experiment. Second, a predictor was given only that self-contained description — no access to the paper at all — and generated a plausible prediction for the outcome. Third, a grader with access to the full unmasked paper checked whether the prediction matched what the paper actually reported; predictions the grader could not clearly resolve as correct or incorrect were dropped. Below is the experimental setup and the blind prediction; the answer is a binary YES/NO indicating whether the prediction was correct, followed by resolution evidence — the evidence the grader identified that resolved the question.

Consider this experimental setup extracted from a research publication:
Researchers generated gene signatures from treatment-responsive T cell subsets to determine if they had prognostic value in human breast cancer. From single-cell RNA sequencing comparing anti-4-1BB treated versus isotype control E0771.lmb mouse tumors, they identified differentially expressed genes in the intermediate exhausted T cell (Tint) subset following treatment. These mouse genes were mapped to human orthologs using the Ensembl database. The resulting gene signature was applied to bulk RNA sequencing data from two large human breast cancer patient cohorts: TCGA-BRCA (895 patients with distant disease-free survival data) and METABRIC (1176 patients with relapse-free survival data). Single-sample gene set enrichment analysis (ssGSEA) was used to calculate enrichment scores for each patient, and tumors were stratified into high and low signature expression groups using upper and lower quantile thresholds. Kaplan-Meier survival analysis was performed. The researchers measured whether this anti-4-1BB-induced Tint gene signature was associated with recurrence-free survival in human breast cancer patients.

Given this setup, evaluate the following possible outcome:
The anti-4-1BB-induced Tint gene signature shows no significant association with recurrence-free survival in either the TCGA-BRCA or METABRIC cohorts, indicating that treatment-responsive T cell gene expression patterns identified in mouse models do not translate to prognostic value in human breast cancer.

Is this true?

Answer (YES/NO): NO